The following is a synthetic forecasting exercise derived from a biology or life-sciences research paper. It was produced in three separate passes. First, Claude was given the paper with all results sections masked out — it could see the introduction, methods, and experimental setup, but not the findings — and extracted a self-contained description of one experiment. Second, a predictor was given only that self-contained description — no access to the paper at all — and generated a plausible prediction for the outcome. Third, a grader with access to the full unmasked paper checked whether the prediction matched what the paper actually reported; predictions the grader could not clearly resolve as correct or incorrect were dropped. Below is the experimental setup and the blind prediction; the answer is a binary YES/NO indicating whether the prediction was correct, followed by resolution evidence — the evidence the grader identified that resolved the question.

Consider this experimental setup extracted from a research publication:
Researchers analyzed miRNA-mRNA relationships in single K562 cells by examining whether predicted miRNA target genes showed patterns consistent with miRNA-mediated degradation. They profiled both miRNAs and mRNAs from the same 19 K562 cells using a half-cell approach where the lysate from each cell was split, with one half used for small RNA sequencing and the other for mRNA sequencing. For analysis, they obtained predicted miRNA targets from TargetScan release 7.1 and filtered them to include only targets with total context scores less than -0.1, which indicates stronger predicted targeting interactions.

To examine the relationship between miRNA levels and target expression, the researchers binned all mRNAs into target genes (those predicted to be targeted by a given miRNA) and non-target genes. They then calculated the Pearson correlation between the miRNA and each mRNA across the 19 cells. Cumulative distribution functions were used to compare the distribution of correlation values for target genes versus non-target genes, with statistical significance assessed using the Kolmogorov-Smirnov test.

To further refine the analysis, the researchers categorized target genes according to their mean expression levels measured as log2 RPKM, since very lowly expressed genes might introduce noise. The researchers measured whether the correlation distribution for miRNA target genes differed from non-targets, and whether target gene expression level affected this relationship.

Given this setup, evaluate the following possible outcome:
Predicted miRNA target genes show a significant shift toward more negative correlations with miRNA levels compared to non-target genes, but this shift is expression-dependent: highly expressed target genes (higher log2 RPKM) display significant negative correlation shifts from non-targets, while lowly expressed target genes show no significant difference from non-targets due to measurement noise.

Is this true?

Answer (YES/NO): YES